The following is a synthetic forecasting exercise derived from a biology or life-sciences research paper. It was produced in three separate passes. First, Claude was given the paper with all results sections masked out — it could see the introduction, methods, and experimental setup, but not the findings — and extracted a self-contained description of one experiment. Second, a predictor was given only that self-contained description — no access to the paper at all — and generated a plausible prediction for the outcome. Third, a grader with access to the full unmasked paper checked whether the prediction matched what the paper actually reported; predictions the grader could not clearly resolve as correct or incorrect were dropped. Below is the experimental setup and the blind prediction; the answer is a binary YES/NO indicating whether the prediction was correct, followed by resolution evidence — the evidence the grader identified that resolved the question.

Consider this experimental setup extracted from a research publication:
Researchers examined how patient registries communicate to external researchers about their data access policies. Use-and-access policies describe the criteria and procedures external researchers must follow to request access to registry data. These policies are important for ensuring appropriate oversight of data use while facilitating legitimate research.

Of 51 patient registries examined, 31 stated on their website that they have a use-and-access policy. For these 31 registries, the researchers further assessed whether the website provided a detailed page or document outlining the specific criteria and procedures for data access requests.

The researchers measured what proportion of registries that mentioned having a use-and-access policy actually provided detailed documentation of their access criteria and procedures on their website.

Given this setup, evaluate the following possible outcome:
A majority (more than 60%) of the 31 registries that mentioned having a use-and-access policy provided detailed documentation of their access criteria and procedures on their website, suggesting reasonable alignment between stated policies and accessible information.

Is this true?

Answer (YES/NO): NO